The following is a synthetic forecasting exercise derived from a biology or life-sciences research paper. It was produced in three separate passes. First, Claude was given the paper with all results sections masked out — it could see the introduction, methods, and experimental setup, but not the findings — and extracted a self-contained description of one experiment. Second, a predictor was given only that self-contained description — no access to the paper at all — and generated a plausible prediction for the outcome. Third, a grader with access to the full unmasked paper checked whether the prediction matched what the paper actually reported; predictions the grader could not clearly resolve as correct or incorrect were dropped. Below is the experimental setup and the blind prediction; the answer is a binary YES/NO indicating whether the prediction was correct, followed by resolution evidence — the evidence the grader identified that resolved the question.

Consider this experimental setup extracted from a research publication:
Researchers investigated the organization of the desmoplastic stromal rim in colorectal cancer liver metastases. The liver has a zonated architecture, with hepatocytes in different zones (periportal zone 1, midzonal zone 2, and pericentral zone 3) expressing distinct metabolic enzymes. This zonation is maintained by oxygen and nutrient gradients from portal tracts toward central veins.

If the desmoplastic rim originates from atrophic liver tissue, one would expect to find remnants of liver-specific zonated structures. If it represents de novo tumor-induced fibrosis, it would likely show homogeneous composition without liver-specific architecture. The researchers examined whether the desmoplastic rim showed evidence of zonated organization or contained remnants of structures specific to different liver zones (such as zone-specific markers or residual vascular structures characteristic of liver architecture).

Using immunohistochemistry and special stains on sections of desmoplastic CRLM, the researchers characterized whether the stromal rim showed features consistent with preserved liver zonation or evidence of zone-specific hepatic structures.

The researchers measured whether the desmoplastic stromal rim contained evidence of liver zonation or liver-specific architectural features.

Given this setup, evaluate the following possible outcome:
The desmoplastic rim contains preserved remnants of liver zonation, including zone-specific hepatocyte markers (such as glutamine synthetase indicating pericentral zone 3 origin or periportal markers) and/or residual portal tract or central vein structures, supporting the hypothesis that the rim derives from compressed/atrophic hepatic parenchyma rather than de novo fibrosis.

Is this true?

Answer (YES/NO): YES